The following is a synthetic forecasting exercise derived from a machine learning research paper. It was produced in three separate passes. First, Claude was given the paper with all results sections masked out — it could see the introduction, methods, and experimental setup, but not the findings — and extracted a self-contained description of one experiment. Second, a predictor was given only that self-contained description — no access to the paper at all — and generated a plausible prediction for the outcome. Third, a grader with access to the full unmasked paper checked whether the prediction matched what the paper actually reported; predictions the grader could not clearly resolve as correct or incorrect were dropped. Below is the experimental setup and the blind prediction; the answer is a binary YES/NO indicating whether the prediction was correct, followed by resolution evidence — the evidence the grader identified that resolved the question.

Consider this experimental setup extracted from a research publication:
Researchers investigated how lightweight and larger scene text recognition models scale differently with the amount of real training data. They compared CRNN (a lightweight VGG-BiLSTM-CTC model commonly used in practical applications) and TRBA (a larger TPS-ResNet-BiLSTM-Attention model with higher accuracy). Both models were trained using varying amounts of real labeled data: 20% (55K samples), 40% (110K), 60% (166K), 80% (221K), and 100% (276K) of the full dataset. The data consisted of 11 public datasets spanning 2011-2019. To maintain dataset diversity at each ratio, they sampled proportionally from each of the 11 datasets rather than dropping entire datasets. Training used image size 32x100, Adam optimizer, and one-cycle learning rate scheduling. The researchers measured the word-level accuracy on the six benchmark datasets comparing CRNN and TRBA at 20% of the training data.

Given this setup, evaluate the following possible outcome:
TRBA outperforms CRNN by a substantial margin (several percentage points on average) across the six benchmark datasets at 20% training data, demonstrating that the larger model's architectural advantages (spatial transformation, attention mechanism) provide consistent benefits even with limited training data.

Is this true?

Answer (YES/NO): NO